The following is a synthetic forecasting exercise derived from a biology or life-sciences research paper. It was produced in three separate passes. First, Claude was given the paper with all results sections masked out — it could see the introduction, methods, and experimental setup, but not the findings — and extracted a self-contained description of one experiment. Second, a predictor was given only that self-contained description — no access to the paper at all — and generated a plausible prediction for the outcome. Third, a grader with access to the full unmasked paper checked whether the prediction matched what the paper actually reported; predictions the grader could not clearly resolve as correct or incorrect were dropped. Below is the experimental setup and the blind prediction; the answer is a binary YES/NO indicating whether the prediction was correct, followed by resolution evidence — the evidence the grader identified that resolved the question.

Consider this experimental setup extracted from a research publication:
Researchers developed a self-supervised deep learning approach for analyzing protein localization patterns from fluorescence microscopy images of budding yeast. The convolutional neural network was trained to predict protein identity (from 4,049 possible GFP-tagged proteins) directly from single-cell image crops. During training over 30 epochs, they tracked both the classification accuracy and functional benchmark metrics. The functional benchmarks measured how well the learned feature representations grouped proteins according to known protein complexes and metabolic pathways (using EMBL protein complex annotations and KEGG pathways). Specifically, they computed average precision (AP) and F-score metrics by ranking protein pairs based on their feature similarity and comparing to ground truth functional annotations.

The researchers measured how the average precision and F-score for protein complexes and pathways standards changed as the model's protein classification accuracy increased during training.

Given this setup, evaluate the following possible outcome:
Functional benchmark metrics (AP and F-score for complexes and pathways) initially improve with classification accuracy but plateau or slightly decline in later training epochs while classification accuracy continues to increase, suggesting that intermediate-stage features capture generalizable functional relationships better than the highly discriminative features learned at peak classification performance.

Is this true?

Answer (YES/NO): YES